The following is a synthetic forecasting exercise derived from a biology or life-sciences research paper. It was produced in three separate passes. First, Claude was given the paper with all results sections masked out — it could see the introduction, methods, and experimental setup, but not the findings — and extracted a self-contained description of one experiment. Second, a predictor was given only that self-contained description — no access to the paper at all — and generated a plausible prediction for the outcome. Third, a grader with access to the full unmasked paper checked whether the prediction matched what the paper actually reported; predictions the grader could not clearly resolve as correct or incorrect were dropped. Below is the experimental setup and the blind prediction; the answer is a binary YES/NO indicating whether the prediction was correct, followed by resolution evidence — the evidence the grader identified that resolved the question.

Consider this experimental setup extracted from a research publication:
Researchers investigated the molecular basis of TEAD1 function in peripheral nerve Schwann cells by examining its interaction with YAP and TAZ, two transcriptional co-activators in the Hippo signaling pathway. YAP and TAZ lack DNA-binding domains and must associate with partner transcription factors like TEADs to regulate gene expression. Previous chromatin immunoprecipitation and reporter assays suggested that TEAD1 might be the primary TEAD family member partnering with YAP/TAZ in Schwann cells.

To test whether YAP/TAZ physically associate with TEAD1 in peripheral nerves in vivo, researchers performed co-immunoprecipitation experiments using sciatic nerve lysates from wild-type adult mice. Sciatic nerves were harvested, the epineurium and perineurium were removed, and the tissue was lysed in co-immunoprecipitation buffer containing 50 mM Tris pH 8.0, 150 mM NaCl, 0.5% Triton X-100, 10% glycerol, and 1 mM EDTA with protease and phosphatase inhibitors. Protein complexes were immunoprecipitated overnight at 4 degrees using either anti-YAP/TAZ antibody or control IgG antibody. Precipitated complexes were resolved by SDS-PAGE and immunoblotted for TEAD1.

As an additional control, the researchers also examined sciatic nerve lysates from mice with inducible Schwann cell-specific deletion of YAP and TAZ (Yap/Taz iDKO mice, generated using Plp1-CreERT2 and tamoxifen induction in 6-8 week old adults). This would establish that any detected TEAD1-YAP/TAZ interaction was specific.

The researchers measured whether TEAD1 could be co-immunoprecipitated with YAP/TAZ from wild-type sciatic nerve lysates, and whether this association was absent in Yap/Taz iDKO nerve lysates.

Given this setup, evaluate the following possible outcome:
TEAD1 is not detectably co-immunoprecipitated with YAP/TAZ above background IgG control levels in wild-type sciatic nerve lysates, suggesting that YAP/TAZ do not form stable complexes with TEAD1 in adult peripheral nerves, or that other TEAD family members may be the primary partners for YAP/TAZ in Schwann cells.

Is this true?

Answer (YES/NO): NO